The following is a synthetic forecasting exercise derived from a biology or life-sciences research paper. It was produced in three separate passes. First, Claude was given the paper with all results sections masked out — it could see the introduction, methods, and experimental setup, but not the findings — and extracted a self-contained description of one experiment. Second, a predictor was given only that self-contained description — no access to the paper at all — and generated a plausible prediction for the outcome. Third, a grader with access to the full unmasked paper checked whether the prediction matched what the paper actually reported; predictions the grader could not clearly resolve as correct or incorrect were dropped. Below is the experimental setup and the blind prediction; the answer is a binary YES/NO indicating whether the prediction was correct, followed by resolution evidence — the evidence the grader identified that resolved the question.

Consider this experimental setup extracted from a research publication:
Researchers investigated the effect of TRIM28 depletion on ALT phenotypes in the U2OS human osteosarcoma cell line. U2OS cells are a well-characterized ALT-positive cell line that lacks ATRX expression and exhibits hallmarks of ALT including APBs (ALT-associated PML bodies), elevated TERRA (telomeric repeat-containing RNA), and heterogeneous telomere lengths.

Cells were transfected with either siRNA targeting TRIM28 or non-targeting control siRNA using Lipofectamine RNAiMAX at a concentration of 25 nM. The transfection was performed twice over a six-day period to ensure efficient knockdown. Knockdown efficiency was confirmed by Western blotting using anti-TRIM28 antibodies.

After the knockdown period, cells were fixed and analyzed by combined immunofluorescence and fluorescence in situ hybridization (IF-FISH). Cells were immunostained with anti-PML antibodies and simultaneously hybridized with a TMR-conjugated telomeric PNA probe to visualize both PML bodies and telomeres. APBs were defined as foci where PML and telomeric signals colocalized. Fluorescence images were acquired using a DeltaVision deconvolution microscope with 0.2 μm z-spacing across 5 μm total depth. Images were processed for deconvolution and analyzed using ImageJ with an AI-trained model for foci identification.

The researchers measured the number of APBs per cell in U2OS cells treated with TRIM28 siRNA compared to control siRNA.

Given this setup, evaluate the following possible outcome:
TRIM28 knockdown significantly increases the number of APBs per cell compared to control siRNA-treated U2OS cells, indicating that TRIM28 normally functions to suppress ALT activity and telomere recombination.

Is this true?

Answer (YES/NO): NO